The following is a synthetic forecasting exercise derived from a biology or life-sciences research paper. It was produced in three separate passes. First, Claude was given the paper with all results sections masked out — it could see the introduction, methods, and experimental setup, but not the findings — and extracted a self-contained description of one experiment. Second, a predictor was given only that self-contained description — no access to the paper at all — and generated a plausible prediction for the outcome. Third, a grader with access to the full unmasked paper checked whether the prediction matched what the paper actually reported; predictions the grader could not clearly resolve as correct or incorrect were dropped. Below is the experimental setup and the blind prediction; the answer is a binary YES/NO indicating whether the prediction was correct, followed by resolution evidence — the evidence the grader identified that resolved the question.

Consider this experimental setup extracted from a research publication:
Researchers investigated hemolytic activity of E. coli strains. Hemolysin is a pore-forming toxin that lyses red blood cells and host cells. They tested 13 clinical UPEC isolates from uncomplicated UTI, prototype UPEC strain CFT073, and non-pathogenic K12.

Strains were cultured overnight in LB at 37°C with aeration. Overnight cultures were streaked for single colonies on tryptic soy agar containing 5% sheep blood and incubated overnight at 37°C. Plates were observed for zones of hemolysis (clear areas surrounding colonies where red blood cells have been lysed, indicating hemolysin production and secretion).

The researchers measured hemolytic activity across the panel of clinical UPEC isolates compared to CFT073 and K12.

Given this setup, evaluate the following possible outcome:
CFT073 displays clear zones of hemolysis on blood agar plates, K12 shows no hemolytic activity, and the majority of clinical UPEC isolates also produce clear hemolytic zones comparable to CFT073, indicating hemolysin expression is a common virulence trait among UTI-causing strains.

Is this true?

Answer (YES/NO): NO